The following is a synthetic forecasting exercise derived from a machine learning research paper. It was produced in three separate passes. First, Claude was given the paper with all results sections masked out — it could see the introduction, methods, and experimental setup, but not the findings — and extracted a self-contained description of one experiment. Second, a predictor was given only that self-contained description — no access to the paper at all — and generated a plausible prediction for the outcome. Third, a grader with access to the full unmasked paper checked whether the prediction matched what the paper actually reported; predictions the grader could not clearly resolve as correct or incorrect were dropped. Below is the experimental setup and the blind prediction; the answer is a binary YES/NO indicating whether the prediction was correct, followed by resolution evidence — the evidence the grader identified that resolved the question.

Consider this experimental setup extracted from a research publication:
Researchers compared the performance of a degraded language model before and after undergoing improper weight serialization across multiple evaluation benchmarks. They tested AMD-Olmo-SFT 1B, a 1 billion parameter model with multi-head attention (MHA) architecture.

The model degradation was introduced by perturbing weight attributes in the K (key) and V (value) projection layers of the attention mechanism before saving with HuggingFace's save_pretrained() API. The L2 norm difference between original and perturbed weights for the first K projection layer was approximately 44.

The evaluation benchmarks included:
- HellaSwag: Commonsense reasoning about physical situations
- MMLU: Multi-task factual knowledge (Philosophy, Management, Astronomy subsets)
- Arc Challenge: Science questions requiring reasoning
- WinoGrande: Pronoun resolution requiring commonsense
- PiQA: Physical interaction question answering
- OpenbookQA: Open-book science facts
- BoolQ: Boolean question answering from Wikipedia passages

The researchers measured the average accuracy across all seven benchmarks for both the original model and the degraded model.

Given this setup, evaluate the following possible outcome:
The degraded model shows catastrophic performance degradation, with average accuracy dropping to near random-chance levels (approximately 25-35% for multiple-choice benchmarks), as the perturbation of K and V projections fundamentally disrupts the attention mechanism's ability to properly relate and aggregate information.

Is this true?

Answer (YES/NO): NO